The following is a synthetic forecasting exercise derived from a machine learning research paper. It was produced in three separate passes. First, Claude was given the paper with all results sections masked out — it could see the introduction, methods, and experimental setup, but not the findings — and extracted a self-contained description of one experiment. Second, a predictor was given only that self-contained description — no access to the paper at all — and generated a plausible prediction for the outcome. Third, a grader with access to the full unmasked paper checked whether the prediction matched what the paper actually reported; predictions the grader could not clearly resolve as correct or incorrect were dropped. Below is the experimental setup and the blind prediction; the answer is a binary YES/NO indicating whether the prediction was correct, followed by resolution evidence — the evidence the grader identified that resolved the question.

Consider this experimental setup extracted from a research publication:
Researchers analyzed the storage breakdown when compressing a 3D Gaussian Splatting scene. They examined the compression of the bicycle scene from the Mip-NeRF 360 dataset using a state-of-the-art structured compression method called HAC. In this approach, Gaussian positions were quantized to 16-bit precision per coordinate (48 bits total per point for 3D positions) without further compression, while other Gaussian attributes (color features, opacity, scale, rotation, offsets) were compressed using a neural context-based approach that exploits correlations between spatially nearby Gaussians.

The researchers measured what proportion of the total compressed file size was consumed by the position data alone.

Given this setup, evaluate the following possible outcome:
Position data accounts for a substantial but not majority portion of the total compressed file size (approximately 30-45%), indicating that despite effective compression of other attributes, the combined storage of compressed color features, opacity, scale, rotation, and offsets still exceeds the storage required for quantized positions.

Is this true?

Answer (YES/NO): NO